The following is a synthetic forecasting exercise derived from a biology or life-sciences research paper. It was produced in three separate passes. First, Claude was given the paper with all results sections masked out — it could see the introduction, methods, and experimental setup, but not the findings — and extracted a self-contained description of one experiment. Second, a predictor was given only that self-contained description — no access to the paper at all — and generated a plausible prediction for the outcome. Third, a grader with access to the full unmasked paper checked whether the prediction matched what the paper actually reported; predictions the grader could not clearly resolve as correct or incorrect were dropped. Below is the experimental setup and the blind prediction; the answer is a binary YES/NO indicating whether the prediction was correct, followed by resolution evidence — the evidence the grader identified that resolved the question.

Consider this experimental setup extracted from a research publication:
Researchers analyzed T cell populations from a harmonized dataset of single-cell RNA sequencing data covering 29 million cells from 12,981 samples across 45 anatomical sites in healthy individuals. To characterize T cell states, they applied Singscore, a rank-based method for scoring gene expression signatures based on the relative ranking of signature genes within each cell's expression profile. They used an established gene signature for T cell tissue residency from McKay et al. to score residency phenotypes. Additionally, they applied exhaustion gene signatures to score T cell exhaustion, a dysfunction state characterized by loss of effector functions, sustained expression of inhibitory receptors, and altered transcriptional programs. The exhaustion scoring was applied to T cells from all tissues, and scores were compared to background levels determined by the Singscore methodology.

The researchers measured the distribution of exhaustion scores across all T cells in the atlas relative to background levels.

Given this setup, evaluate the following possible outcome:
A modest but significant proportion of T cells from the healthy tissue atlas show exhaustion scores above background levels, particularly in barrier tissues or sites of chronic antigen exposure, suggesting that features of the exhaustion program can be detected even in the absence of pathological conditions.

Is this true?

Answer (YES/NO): NO